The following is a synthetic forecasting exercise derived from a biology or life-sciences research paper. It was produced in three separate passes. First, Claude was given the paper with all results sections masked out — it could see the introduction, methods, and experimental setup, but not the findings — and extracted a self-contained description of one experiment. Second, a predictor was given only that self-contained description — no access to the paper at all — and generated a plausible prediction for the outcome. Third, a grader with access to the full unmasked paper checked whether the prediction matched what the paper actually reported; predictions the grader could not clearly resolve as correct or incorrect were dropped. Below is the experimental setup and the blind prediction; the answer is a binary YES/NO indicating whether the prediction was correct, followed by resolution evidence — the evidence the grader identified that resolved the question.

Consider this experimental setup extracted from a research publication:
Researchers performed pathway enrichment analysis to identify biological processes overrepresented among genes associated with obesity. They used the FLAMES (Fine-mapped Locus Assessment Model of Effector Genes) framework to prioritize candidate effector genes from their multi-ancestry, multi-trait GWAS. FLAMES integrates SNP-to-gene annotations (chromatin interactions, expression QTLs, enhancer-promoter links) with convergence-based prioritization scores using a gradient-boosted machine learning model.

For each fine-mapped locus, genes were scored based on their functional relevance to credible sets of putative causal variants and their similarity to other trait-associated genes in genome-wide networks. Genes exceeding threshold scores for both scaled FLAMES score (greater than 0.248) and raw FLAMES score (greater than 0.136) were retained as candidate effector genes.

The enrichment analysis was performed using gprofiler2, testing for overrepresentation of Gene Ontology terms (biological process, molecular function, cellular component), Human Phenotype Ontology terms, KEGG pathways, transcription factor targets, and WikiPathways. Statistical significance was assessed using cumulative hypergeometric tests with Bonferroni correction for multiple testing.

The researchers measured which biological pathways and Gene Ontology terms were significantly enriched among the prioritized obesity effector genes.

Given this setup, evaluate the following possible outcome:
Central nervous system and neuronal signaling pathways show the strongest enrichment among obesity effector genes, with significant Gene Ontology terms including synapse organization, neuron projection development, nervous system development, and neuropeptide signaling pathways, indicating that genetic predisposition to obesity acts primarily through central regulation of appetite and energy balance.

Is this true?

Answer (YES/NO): YES